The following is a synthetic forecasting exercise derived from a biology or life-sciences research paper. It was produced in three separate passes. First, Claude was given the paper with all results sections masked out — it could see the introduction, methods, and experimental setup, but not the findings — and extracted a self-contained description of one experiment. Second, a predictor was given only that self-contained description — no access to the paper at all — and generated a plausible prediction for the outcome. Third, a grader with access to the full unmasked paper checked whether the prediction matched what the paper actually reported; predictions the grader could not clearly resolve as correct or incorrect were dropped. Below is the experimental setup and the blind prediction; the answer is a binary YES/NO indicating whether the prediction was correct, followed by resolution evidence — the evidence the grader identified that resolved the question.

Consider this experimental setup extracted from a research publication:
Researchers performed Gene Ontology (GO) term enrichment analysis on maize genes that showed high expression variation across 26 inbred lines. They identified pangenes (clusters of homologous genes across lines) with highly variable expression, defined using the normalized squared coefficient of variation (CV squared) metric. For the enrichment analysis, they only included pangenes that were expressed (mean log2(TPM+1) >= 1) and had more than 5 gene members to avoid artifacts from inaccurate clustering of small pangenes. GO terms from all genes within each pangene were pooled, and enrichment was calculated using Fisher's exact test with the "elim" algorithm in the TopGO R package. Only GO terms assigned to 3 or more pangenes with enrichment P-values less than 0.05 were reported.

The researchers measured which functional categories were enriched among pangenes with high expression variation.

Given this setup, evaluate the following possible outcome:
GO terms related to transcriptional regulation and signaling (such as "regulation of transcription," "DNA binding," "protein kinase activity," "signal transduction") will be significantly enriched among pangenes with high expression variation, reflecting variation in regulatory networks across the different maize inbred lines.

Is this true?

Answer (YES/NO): NO